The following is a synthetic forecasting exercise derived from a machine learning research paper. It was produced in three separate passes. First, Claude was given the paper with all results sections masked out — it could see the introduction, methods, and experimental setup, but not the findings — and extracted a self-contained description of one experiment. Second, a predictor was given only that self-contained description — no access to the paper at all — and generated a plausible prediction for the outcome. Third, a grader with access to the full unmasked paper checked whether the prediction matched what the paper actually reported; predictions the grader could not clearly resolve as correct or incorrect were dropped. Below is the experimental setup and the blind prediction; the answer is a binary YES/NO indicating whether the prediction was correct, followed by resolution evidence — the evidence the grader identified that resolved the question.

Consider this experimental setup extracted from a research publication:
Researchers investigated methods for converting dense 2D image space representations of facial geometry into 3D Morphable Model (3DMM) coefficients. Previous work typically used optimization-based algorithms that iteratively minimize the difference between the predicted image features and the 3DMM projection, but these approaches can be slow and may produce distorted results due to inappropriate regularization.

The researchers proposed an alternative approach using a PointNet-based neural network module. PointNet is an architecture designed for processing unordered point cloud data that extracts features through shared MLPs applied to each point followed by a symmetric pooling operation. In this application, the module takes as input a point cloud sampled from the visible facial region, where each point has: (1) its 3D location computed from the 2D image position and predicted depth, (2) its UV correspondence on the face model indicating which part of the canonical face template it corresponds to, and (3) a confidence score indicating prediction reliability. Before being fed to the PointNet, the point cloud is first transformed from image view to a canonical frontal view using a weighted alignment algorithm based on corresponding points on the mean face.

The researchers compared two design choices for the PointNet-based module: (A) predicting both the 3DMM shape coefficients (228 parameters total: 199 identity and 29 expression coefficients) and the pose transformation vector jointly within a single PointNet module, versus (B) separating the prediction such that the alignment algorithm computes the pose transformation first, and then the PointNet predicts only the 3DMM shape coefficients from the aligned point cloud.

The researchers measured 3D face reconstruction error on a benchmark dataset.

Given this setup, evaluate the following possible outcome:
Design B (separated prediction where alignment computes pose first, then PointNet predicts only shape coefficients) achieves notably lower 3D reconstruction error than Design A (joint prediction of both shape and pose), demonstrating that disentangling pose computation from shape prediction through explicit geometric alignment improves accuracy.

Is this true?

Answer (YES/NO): YES